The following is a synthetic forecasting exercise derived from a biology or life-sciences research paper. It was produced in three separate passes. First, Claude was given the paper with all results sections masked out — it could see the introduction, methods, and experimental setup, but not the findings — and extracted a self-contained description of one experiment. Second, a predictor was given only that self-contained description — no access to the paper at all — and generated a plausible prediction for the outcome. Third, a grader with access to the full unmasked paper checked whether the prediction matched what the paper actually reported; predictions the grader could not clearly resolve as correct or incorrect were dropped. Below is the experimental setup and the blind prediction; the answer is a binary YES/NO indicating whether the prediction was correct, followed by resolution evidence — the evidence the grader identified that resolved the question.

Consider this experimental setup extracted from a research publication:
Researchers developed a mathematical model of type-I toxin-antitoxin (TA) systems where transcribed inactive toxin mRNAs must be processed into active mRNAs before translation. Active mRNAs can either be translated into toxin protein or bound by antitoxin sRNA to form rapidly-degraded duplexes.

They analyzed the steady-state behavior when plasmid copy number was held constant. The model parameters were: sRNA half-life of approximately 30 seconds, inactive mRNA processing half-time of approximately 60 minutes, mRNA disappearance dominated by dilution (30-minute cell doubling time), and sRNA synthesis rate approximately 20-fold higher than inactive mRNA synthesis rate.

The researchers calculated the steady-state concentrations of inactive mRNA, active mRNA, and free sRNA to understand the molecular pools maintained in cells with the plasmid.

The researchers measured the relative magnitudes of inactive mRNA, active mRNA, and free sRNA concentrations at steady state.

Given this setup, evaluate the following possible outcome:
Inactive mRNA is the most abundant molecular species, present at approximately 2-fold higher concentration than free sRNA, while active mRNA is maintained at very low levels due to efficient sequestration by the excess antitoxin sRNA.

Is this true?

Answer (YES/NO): YES